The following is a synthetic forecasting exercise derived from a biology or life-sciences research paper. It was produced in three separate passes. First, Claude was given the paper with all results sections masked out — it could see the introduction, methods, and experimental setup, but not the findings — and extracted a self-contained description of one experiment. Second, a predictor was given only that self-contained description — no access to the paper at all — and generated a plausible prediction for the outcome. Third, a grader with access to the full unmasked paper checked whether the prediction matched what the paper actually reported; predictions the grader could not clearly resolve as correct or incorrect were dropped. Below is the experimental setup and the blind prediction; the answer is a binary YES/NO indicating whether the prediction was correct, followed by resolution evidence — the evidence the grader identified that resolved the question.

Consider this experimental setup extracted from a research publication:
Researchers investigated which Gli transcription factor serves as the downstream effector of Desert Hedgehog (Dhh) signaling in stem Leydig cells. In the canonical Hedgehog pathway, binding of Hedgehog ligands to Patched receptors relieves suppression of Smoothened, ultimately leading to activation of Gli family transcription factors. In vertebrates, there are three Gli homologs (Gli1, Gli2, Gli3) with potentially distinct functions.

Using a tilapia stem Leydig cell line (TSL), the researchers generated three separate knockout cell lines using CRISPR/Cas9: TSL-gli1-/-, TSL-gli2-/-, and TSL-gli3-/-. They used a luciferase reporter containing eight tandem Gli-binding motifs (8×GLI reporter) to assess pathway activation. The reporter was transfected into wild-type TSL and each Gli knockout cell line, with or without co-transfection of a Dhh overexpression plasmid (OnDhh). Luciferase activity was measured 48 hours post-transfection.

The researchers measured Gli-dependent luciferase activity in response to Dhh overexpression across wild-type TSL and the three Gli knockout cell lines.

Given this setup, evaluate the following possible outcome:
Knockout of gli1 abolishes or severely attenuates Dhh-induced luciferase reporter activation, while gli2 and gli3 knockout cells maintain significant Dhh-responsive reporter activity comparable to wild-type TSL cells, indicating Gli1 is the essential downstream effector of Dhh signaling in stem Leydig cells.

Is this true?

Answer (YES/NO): YES